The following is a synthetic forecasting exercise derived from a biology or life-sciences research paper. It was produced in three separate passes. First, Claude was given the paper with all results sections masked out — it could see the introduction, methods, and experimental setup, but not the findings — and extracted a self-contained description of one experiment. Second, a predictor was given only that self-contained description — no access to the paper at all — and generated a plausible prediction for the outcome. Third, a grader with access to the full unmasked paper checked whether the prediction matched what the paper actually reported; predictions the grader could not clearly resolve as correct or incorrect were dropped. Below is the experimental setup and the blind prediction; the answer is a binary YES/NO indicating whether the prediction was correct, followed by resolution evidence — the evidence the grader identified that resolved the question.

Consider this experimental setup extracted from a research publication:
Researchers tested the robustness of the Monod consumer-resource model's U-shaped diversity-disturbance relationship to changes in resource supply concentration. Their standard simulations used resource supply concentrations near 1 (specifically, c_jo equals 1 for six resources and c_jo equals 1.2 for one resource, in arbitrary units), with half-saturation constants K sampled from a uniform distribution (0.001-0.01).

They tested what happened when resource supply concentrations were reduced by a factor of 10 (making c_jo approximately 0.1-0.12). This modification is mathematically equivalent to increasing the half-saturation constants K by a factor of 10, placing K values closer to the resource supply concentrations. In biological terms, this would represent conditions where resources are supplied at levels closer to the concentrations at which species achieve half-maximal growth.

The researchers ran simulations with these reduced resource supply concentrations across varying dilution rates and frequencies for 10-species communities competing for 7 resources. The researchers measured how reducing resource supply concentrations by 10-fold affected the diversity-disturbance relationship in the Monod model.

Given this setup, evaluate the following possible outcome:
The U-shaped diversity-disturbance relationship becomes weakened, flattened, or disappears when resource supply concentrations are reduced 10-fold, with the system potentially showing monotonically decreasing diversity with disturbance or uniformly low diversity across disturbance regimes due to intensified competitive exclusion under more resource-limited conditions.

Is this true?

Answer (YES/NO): YES